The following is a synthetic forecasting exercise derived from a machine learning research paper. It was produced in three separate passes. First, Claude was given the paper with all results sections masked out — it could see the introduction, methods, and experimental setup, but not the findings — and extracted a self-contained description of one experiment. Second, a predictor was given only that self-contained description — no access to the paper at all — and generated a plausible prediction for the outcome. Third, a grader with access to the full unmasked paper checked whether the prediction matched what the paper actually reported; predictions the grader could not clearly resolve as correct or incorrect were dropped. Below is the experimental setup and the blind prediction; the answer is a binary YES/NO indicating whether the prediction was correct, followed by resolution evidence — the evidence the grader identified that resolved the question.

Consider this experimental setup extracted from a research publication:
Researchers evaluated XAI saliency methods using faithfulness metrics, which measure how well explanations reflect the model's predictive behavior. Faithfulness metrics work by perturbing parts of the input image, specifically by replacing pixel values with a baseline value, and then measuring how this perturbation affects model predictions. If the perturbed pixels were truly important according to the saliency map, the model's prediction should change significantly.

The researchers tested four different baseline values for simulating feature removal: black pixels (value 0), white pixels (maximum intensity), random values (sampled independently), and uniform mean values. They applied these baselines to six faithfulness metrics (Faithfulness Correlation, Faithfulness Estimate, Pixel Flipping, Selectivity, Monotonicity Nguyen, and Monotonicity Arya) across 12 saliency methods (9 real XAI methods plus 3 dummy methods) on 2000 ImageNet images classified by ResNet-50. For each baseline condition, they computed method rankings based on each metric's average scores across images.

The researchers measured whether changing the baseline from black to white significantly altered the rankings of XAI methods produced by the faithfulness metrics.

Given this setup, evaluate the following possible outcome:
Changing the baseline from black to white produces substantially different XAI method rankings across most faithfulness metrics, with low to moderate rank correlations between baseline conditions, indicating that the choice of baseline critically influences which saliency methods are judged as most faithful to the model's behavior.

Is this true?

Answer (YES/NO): YES